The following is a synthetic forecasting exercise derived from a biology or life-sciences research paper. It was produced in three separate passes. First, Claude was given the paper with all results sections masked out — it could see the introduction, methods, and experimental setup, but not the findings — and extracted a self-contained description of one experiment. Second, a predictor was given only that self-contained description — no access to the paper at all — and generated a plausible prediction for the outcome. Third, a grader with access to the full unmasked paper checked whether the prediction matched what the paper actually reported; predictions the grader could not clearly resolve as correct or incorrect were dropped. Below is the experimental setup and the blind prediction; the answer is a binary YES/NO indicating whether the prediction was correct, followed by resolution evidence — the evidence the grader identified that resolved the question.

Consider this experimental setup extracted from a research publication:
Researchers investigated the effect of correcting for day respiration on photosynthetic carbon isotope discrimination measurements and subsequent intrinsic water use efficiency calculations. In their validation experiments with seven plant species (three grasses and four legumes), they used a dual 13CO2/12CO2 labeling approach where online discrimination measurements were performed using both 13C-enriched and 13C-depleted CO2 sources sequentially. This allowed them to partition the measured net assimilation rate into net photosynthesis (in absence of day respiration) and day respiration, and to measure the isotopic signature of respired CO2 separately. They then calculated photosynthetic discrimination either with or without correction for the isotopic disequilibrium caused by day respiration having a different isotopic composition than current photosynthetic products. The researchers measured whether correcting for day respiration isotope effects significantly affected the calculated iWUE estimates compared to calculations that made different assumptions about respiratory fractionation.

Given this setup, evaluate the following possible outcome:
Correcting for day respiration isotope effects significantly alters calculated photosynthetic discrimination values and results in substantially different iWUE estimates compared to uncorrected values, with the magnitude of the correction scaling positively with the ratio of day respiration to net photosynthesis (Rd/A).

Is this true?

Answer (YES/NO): NO